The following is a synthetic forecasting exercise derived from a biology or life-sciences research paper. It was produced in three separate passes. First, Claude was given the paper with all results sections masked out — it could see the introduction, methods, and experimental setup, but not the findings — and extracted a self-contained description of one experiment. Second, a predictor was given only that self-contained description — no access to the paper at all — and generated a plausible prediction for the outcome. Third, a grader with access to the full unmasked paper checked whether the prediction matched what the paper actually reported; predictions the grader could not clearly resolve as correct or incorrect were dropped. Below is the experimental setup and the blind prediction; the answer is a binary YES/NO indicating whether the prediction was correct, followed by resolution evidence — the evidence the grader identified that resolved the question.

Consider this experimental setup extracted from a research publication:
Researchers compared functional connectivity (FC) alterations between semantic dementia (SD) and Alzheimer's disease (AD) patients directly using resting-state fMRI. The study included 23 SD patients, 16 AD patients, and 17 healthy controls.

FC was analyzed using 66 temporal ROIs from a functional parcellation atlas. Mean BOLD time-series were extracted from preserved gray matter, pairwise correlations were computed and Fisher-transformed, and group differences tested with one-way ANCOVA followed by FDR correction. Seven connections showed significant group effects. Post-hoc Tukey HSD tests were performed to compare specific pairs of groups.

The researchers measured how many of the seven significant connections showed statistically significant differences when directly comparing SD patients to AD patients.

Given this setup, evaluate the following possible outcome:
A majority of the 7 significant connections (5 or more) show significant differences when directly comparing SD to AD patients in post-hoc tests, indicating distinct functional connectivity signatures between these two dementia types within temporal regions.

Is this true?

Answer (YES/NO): YES